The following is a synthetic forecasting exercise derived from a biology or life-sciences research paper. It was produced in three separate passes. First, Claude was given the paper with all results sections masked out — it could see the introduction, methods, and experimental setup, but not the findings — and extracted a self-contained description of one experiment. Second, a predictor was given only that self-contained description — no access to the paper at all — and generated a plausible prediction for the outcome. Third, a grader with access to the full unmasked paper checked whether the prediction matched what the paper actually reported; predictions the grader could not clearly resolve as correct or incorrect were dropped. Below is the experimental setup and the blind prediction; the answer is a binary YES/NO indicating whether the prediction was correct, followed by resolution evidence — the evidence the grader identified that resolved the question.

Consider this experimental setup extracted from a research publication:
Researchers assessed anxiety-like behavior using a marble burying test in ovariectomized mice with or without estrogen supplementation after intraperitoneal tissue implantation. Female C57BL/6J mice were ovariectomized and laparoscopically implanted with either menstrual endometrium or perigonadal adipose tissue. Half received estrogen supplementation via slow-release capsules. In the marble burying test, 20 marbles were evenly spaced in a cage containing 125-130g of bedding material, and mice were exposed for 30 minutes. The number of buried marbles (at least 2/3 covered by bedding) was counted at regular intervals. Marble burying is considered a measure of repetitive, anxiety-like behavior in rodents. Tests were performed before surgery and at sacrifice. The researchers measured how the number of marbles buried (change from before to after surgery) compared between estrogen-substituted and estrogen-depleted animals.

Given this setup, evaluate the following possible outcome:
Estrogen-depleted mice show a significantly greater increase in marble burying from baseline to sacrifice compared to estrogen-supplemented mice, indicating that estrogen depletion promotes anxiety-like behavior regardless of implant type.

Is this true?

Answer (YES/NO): YES